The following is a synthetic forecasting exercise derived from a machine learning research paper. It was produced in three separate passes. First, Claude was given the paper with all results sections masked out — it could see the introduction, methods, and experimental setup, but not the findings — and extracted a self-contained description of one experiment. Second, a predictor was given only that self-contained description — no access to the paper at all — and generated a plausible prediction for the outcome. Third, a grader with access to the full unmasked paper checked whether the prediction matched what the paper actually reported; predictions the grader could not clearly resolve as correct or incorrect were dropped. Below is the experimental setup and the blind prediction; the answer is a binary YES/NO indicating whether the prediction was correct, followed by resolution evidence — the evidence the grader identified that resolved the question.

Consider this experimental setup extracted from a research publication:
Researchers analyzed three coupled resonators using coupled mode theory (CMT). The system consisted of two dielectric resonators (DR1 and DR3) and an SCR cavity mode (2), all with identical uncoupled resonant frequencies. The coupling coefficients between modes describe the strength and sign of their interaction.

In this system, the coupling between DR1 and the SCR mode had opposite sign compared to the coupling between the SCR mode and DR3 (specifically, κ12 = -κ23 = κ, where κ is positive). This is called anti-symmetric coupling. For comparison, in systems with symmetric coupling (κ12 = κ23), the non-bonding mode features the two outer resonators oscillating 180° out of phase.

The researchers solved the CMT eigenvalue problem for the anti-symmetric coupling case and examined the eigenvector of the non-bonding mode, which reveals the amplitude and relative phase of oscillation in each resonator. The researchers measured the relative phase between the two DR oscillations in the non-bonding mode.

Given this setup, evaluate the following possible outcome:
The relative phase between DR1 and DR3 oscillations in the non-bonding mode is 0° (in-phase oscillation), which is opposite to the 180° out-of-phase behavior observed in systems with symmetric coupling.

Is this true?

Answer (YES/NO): YES